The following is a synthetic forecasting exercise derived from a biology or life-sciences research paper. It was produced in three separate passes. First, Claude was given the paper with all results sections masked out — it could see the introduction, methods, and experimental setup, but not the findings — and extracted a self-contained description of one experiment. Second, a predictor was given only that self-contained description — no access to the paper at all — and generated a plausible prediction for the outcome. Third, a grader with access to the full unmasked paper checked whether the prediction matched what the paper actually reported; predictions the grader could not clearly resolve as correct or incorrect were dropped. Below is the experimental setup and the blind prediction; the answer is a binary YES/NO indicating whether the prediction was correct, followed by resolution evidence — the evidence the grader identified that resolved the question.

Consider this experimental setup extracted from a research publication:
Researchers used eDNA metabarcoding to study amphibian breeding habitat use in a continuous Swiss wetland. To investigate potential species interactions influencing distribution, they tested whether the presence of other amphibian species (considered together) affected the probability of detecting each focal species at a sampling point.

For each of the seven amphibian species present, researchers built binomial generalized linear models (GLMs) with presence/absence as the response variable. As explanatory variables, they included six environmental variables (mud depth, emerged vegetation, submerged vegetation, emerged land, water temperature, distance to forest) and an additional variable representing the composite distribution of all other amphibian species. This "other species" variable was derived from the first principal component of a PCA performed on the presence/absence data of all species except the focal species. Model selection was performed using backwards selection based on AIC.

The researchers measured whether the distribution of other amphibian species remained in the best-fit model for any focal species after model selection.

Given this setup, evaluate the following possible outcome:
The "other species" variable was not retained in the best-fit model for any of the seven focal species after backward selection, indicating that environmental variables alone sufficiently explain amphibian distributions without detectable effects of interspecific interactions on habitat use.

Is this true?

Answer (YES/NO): NO